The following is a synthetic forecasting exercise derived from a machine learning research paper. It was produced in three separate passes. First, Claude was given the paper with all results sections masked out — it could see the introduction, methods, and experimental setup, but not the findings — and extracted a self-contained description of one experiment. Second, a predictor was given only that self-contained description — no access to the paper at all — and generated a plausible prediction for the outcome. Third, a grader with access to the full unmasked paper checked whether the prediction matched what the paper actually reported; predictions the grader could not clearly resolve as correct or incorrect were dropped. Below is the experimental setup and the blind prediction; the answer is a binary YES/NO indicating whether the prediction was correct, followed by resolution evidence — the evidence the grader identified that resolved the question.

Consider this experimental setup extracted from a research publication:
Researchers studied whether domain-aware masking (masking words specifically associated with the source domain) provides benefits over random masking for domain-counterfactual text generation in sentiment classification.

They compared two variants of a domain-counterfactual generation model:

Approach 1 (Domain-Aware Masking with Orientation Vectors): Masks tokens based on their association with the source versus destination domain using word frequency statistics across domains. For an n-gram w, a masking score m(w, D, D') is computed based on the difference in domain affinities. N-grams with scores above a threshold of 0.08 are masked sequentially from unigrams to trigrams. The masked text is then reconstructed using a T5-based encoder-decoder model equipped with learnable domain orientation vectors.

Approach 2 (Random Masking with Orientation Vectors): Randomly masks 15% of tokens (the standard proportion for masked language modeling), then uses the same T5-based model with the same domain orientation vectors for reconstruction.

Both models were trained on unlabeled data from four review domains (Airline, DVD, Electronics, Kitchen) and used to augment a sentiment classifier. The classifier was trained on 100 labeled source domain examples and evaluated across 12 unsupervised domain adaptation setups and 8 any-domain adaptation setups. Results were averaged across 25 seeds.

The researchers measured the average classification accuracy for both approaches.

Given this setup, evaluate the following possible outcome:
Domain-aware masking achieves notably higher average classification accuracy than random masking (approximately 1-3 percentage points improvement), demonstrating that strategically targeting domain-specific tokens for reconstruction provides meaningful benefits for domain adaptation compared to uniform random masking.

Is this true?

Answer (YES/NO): NO